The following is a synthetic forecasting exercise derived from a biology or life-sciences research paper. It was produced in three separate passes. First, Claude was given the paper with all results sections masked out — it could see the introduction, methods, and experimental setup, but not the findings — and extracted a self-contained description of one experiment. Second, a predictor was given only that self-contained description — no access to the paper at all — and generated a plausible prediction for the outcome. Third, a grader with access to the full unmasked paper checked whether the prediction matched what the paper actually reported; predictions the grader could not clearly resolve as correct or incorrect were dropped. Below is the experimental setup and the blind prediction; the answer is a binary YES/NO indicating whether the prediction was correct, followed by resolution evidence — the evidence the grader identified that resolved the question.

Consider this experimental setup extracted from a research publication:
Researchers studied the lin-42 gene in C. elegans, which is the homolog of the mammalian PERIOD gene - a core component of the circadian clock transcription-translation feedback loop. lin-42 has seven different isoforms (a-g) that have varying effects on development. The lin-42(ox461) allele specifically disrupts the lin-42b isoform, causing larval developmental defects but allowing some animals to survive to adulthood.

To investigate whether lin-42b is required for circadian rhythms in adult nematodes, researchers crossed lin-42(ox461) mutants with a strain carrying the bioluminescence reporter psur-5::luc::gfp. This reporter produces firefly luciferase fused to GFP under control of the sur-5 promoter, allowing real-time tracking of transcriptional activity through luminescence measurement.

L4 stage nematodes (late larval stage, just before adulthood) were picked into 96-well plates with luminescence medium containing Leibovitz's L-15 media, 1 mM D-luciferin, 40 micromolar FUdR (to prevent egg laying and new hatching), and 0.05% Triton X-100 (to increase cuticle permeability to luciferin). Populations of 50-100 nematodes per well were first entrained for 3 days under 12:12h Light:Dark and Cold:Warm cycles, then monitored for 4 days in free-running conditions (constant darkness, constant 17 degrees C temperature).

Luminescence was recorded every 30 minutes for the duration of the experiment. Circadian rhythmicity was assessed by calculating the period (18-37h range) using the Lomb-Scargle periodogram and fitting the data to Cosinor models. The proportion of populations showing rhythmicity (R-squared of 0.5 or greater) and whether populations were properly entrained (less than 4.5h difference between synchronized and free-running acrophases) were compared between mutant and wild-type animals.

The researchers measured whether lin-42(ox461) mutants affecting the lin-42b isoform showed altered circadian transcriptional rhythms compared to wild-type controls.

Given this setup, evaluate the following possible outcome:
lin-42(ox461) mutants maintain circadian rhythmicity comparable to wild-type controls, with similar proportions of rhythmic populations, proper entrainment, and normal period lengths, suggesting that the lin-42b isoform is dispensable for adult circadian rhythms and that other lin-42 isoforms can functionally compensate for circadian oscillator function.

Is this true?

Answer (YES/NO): NO